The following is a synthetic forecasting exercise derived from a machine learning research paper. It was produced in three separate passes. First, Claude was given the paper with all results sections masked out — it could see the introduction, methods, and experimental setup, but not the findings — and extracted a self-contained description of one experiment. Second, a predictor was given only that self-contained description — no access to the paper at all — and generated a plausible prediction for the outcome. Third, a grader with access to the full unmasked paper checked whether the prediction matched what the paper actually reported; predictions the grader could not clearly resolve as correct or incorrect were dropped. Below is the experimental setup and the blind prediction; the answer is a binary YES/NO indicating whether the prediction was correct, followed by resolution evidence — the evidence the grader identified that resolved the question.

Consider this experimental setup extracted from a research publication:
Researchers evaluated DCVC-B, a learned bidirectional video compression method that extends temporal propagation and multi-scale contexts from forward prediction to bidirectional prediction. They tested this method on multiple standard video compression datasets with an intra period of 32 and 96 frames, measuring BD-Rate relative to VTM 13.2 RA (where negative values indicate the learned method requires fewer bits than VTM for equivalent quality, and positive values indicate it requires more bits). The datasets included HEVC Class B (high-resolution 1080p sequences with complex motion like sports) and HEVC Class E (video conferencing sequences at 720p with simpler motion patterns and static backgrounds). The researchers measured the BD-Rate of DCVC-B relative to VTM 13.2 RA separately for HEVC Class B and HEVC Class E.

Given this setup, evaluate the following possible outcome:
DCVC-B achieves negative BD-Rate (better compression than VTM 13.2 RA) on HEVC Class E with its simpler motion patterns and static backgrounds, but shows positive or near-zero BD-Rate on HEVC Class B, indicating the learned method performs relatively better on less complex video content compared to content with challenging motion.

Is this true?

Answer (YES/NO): YES